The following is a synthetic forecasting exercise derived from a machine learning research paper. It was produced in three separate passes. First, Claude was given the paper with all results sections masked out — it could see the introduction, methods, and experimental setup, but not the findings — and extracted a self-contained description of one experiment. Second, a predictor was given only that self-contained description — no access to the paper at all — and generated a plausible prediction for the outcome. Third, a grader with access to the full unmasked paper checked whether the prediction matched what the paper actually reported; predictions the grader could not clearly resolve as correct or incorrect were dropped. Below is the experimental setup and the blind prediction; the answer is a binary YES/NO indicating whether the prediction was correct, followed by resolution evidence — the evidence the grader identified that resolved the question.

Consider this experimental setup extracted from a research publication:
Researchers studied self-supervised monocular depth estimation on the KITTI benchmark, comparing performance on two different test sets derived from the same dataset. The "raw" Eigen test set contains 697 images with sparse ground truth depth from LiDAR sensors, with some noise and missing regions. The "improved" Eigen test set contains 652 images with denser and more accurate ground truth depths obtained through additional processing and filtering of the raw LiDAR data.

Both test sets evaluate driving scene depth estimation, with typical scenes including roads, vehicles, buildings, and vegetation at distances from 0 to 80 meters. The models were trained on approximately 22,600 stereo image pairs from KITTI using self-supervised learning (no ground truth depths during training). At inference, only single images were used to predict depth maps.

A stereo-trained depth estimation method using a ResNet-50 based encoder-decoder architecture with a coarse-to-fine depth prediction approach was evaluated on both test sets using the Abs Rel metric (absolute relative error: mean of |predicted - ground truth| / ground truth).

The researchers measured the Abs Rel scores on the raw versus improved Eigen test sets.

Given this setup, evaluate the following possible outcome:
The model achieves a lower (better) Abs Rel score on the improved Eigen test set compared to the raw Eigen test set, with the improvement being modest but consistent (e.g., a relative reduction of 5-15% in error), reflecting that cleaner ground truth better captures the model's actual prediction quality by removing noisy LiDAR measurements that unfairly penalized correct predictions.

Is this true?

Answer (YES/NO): NO